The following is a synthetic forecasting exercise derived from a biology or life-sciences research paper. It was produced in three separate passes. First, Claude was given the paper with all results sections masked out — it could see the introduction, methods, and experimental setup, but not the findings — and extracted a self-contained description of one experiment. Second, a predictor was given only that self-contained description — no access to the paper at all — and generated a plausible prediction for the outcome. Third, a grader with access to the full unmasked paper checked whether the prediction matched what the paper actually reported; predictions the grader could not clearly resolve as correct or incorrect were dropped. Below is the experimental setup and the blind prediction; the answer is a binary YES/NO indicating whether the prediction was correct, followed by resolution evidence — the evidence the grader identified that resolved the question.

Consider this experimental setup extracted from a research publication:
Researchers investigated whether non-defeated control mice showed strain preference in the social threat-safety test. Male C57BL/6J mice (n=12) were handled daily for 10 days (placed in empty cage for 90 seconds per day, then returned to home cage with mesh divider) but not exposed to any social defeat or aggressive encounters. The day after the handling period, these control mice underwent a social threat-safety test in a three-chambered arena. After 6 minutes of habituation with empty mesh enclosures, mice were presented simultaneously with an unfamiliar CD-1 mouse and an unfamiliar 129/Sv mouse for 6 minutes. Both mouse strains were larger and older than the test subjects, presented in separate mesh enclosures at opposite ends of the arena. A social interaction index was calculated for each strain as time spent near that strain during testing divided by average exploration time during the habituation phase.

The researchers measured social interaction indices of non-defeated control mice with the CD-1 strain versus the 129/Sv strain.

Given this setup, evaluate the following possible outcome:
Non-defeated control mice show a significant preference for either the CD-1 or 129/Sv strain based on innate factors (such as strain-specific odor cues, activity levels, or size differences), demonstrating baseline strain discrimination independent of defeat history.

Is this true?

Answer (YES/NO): NO